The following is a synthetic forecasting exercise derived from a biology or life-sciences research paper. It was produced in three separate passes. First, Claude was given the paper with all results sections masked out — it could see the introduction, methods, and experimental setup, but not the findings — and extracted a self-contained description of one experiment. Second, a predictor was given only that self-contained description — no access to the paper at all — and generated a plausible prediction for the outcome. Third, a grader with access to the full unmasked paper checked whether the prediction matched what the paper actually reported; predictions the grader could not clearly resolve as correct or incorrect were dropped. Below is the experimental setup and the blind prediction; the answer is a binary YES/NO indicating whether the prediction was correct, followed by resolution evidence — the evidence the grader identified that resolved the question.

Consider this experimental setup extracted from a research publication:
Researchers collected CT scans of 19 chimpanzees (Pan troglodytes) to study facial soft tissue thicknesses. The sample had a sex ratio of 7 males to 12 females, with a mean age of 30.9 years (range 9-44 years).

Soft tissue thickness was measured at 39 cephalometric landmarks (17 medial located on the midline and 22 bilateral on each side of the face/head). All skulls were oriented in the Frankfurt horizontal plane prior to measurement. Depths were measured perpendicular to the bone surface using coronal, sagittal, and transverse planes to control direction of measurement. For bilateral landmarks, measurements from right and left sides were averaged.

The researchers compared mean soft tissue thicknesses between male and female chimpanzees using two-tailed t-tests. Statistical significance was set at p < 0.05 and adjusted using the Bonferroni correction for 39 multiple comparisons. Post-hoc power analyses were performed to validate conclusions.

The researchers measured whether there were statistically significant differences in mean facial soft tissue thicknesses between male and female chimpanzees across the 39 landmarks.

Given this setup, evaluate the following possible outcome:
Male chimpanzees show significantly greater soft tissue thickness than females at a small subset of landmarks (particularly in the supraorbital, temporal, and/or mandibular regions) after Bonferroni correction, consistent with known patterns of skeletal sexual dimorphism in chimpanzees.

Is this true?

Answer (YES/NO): NO